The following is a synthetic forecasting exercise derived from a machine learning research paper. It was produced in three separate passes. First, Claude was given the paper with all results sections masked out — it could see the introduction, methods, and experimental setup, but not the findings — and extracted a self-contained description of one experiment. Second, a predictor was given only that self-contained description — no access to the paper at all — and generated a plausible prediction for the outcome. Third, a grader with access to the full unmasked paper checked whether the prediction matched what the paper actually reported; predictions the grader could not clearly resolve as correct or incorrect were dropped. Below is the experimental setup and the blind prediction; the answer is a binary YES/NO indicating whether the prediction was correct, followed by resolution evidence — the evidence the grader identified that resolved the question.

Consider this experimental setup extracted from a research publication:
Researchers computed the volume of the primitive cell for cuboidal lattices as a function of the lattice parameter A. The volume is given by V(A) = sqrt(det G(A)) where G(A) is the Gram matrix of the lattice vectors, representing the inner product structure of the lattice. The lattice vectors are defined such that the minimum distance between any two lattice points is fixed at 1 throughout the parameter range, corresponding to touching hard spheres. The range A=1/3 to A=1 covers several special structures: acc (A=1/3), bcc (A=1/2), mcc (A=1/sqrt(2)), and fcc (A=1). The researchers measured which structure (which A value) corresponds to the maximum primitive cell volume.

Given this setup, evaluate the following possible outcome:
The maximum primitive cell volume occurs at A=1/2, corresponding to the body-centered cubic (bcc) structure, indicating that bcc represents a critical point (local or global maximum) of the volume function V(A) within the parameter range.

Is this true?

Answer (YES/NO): YES